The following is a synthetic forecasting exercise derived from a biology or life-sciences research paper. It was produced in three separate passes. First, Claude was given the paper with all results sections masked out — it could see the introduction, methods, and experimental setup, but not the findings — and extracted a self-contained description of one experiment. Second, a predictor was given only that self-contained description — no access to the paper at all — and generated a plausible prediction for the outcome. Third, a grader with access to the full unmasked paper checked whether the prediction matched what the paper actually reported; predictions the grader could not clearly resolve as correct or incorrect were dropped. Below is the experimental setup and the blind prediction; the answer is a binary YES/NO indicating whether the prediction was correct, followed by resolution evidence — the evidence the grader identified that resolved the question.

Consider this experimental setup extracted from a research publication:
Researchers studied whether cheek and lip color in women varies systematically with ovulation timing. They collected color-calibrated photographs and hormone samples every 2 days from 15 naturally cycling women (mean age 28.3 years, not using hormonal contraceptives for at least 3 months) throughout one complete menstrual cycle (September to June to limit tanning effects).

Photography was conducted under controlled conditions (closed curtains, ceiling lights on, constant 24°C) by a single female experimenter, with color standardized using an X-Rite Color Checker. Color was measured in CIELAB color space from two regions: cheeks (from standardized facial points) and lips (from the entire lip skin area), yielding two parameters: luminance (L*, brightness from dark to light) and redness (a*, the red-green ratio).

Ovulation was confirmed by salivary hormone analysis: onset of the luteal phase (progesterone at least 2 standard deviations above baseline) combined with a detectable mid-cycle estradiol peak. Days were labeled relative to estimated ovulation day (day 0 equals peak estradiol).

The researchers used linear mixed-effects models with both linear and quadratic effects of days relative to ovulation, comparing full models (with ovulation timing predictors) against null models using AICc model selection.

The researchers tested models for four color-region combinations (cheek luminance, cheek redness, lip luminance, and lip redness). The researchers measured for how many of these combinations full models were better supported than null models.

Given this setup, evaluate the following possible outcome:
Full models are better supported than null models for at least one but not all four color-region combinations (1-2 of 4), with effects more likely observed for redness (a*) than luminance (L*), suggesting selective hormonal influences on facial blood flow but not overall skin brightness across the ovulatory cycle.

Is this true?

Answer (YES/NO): NO